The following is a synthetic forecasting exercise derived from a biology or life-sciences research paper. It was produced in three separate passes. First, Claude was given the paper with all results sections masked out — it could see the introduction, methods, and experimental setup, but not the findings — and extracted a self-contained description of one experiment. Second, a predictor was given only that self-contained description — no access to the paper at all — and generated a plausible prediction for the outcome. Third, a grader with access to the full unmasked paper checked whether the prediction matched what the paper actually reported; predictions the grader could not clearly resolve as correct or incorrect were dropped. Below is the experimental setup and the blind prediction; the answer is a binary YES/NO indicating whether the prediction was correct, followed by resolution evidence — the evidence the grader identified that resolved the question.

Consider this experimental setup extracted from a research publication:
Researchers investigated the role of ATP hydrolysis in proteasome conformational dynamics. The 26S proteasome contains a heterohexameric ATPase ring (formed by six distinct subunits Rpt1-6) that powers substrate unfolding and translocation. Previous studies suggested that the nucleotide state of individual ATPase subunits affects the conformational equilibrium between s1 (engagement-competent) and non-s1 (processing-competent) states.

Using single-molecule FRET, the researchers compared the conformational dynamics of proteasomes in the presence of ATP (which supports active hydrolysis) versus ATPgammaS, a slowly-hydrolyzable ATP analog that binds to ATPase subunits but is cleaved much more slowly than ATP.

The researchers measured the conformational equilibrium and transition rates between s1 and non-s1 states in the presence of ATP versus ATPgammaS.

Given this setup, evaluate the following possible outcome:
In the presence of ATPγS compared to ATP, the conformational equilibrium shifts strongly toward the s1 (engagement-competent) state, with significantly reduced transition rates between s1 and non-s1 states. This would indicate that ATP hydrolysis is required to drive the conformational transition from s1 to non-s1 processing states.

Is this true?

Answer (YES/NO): NO